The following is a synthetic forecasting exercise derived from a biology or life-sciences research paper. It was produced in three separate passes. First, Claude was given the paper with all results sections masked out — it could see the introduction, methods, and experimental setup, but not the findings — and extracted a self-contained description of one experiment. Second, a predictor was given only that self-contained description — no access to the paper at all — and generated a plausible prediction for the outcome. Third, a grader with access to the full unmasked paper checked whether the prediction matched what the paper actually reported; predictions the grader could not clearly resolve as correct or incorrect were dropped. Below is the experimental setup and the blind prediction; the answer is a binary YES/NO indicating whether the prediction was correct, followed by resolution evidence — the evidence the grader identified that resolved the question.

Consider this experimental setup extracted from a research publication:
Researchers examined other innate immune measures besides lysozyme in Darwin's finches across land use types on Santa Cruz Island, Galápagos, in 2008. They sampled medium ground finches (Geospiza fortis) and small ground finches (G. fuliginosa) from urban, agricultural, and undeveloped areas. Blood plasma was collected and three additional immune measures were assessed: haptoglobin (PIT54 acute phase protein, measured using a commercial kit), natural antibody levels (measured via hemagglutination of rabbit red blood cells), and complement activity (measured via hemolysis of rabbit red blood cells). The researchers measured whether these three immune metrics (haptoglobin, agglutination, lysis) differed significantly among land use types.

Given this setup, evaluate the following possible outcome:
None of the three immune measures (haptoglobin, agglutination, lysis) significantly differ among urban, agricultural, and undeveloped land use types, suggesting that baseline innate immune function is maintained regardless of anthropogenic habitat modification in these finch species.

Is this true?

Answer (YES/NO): YES